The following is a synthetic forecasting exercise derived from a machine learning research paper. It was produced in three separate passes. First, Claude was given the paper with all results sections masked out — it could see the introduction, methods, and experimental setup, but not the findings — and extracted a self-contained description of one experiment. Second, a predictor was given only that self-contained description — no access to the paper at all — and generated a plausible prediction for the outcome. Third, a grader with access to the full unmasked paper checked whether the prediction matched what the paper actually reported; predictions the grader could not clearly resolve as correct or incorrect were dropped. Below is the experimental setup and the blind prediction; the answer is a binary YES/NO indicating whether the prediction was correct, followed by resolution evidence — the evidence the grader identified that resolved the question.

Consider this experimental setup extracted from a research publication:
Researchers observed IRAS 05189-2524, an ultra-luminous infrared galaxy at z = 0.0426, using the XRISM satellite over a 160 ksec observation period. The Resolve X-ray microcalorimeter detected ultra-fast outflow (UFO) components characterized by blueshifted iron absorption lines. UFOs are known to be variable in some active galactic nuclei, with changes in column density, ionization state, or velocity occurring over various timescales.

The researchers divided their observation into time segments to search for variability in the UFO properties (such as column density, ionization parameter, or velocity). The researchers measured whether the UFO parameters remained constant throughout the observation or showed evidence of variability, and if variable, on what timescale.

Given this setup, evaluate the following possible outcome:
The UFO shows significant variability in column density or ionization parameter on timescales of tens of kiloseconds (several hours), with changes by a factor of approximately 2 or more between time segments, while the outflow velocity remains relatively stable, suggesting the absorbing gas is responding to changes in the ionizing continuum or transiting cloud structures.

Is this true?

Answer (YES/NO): NO